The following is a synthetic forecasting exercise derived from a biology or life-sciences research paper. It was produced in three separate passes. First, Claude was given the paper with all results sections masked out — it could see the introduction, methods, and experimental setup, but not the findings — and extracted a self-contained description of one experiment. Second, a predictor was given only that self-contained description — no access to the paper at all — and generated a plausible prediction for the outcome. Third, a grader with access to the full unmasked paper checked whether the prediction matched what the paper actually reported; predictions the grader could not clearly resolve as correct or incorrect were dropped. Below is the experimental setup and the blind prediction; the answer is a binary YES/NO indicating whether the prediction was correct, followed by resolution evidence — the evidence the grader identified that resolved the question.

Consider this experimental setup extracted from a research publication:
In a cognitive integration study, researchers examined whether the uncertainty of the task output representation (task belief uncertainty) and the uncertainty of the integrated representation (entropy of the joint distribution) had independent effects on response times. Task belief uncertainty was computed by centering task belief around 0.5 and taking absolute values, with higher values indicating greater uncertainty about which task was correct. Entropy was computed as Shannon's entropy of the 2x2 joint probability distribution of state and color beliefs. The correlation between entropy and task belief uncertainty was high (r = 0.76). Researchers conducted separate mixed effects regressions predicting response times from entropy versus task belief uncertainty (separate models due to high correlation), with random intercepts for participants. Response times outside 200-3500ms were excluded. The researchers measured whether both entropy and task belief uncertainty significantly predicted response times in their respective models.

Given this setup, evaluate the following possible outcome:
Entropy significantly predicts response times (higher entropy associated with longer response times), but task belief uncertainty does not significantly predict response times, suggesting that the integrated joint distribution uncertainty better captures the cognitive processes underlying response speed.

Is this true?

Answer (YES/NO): NO